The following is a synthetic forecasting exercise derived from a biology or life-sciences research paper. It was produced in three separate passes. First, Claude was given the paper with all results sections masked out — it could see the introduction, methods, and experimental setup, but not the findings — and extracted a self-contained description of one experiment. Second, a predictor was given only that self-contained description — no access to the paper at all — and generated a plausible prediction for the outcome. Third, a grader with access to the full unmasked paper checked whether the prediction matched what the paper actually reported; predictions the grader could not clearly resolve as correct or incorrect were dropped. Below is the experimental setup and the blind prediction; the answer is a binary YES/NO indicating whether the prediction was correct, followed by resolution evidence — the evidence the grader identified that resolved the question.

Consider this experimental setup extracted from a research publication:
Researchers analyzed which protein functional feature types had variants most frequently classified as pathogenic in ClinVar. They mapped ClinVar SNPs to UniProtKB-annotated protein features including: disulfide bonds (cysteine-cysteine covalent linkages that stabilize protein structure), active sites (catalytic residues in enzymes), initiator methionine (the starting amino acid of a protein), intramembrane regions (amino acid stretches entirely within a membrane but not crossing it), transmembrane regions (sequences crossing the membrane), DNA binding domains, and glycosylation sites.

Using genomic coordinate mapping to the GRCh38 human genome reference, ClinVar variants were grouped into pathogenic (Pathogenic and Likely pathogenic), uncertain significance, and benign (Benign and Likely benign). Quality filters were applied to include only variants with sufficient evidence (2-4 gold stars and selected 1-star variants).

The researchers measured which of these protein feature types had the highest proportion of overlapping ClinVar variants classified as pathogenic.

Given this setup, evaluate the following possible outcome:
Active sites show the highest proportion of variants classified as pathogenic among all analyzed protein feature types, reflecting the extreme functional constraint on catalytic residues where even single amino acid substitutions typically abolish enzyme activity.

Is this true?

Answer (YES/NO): NO